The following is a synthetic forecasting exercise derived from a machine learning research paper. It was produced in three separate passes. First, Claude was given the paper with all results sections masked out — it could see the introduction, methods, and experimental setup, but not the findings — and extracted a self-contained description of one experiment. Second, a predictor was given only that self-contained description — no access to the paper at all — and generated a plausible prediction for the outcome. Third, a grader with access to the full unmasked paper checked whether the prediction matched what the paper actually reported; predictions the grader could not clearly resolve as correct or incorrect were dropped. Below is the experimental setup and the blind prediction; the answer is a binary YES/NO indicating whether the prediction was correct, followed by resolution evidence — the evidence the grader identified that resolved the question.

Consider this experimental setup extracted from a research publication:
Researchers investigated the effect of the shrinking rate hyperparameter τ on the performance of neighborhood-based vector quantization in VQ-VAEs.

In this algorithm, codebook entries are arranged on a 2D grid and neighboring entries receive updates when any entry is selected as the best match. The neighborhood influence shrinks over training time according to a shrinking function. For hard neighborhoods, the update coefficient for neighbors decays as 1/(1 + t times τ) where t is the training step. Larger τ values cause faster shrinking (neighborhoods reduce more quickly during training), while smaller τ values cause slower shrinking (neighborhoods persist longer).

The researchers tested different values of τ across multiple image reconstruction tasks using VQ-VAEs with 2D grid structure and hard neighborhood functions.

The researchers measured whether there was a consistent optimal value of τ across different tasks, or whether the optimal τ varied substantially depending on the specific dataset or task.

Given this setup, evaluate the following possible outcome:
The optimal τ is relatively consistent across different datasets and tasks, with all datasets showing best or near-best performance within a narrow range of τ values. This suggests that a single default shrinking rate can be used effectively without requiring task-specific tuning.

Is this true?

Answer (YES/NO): YES